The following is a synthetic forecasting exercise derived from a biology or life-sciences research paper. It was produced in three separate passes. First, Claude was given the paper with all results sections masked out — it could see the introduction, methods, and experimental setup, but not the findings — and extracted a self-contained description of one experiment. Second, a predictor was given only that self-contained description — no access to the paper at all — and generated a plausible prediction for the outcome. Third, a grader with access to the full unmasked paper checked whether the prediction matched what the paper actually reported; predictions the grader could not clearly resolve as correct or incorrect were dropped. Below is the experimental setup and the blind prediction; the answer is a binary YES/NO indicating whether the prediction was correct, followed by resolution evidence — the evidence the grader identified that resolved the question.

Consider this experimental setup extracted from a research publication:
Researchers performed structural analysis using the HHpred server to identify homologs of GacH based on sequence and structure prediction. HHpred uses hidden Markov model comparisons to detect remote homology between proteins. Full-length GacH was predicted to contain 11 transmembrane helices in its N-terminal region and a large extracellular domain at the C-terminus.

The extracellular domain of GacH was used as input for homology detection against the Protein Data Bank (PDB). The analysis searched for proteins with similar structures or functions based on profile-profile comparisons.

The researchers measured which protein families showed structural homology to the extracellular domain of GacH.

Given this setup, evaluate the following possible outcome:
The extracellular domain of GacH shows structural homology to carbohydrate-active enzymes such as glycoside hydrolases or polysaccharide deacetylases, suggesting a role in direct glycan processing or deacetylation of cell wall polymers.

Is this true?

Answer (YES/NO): NO